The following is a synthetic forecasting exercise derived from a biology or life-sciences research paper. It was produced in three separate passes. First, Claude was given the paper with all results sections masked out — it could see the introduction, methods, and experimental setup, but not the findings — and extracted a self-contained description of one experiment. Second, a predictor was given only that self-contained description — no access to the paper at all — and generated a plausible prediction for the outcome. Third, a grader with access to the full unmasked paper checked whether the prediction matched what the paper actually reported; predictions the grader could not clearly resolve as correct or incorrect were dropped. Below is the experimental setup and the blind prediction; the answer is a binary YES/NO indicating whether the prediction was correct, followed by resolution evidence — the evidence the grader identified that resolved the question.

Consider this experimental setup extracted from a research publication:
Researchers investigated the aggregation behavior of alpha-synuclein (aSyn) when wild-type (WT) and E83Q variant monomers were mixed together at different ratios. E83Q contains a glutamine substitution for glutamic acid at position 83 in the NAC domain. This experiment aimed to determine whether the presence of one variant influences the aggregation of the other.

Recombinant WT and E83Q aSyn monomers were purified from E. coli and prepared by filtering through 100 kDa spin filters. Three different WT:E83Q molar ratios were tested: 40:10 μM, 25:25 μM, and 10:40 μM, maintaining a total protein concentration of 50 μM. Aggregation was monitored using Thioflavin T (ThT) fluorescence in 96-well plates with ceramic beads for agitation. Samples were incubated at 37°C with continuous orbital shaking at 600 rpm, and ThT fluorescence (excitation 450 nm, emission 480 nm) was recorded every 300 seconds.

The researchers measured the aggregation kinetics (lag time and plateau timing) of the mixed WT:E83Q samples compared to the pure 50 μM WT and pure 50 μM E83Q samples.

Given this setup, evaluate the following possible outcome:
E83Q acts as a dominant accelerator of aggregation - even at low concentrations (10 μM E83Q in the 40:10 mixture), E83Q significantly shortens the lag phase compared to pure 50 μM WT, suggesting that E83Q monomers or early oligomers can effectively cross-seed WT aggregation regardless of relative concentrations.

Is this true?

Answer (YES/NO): NO